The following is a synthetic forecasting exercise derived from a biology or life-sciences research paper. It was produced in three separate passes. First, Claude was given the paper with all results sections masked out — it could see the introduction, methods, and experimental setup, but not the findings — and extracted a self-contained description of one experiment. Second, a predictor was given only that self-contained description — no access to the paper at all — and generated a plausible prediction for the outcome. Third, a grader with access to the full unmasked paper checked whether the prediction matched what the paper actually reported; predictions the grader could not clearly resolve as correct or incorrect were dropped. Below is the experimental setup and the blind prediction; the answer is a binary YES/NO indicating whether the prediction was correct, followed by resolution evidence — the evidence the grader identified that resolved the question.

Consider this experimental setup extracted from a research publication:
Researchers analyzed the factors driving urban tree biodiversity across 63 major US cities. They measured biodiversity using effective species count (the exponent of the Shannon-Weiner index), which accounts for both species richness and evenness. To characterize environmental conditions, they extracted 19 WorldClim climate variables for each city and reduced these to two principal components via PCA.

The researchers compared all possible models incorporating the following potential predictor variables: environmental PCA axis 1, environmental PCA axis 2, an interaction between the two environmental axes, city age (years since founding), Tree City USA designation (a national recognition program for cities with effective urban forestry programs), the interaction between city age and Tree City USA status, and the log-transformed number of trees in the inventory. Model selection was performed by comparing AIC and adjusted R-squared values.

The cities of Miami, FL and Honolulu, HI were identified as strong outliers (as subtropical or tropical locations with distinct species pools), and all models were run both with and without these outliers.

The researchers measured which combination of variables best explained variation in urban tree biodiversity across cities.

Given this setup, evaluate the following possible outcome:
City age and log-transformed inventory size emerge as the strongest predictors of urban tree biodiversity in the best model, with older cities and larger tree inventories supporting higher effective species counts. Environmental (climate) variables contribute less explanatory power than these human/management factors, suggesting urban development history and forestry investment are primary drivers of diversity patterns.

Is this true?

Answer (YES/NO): NO